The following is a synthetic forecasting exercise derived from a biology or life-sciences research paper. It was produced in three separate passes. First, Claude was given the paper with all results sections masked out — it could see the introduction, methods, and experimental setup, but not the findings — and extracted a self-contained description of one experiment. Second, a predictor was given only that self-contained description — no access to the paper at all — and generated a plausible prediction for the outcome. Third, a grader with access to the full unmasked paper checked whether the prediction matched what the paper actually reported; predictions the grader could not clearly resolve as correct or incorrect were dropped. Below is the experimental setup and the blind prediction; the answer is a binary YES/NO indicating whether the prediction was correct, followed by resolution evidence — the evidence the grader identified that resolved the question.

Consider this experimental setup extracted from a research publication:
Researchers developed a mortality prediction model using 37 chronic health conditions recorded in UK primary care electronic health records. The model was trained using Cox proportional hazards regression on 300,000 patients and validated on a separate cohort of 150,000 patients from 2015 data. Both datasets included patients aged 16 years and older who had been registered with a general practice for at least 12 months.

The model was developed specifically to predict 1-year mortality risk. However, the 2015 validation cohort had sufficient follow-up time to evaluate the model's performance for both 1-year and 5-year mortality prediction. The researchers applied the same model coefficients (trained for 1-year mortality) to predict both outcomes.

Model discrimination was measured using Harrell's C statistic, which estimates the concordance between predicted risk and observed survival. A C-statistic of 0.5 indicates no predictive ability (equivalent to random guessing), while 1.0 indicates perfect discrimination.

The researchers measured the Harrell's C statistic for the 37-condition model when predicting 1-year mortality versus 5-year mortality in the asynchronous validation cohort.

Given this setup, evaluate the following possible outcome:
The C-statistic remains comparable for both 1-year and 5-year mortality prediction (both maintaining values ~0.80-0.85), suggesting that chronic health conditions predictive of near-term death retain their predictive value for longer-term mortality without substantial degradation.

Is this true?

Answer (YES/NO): NO